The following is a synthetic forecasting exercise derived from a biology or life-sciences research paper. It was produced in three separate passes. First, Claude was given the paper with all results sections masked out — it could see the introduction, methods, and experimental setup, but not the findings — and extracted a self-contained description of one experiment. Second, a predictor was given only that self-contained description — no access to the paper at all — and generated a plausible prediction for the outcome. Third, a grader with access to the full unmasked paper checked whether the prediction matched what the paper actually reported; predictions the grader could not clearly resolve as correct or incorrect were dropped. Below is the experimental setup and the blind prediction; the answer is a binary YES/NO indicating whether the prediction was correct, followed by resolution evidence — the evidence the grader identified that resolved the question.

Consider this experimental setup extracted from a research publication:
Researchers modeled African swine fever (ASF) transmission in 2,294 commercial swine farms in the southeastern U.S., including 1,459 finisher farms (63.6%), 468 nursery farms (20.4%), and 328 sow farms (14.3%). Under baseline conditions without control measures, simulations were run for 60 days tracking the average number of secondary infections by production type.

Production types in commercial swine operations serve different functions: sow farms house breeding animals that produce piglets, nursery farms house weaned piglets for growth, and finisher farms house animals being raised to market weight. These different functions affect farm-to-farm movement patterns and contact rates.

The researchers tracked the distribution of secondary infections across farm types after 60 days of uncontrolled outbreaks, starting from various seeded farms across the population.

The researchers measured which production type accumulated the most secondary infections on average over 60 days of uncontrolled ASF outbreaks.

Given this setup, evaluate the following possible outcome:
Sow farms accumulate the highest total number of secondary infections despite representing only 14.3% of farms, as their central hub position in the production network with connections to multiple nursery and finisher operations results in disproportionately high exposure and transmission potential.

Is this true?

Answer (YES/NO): NO